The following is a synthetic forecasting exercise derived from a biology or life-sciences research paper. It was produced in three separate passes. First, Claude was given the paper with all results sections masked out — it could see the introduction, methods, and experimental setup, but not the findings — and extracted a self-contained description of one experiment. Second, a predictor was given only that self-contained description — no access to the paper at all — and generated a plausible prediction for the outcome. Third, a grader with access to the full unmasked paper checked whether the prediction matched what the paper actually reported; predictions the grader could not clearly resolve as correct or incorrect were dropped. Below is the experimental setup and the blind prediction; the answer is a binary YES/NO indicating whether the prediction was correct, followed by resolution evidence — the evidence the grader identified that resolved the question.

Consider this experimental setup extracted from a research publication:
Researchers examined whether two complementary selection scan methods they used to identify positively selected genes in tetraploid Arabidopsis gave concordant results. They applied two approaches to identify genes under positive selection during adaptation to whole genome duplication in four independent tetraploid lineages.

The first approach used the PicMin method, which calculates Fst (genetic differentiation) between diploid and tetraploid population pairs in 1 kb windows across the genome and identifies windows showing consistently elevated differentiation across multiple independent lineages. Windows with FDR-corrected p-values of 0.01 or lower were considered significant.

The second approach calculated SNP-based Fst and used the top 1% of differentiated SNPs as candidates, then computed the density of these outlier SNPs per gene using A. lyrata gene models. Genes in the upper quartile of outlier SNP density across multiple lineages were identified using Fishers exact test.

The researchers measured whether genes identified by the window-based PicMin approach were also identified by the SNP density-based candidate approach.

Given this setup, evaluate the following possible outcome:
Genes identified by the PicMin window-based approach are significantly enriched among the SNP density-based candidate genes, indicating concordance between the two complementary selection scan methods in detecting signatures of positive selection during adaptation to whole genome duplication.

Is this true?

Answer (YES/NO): YES